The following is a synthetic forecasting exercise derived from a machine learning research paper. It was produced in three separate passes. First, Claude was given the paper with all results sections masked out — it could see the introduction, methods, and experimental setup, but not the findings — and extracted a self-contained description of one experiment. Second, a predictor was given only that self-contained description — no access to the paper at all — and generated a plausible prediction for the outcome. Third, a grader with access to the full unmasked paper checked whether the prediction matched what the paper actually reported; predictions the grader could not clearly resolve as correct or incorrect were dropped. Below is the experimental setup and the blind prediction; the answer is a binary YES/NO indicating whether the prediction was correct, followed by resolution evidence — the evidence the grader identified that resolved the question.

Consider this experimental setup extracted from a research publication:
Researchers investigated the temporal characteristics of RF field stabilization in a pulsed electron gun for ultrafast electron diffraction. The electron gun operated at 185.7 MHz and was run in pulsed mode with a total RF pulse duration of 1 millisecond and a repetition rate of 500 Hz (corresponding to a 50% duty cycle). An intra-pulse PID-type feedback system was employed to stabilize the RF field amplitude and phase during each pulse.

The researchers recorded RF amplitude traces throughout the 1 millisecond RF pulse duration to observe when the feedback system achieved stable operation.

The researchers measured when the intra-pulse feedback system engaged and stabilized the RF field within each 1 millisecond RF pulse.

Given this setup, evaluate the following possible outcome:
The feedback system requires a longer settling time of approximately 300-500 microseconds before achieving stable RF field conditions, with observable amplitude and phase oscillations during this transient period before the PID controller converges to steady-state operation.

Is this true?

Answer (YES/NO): NO